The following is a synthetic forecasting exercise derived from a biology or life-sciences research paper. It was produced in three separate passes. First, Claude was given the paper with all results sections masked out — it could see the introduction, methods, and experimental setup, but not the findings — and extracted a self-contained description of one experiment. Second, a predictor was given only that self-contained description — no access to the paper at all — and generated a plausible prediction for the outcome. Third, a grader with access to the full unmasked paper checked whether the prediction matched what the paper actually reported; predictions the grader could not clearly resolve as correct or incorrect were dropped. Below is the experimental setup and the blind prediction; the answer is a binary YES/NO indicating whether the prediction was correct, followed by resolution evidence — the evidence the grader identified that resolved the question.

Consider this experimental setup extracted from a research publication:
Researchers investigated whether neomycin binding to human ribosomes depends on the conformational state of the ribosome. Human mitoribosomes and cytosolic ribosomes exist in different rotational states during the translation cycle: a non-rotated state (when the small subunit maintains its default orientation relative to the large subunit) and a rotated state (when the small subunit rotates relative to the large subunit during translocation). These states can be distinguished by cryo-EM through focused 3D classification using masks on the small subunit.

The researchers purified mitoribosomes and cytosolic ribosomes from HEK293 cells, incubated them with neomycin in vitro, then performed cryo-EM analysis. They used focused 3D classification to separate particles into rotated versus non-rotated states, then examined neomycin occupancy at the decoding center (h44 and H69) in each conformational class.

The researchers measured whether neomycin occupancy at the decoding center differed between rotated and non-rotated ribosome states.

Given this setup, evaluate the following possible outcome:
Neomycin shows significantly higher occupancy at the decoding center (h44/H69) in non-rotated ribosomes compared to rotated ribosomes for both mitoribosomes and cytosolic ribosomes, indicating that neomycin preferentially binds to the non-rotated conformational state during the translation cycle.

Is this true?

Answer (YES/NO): NO